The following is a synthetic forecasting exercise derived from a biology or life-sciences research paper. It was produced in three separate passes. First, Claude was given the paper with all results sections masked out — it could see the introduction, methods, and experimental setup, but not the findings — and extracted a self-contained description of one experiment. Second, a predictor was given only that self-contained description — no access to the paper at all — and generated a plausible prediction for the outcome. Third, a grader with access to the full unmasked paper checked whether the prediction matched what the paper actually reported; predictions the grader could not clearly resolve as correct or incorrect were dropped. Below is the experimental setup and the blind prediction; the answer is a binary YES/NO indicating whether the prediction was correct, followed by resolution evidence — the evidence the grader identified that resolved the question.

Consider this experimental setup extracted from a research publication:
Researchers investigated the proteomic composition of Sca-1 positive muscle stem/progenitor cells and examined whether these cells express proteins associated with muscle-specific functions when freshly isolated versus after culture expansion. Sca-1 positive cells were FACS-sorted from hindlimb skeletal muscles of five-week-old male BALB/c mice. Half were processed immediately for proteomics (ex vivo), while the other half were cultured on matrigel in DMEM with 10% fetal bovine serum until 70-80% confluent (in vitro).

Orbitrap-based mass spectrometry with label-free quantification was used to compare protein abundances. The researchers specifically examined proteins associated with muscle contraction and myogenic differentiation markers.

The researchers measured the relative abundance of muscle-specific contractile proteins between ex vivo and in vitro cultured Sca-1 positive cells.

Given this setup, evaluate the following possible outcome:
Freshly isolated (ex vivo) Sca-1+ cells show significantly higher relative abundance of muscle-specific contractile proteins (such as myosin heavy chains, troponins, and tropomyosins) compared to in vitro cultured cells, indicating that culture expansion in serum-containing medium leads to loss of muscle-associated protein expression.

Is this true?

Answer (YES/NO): NO